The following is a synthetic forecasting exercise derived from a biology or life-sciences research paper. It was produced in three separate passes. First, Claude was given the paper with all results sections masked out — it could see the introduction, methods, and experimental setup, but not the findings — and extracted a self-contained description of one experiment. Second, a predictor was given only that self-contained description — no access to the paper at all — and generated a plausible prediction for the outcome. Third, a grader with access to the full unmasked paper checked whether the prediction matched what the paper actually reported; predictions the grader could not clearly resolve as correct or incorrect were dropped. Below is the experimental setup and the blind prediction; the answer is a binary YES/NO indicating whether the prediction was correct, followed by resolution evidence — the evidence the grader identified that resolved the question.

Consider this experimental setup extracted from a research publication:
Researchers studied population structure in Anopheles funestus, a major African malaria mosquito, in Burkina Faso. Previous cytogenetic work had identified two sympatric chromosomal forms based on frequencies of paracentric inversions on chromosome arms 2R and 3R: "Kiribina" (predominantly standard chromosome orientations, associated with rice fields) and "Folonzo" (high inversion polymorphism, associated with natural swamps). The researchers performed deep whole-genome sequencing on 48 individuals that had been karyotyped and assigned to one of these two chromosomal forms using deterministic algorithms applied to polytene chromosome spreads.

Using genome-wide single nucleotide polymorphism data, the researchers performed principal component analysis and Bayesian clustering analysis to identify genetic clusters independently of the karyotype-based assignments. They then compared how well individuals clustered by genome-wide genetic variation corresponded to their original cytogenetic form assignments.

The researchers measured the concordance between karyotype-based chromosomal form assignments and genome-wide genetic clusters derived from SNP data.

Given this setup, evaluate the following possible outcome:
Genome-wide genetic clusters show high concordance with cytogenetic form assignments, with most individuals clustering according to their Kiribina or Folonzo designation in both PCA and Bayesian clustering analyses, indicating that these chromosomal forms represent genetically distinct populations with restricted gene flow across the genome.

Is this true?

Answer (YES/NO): YES